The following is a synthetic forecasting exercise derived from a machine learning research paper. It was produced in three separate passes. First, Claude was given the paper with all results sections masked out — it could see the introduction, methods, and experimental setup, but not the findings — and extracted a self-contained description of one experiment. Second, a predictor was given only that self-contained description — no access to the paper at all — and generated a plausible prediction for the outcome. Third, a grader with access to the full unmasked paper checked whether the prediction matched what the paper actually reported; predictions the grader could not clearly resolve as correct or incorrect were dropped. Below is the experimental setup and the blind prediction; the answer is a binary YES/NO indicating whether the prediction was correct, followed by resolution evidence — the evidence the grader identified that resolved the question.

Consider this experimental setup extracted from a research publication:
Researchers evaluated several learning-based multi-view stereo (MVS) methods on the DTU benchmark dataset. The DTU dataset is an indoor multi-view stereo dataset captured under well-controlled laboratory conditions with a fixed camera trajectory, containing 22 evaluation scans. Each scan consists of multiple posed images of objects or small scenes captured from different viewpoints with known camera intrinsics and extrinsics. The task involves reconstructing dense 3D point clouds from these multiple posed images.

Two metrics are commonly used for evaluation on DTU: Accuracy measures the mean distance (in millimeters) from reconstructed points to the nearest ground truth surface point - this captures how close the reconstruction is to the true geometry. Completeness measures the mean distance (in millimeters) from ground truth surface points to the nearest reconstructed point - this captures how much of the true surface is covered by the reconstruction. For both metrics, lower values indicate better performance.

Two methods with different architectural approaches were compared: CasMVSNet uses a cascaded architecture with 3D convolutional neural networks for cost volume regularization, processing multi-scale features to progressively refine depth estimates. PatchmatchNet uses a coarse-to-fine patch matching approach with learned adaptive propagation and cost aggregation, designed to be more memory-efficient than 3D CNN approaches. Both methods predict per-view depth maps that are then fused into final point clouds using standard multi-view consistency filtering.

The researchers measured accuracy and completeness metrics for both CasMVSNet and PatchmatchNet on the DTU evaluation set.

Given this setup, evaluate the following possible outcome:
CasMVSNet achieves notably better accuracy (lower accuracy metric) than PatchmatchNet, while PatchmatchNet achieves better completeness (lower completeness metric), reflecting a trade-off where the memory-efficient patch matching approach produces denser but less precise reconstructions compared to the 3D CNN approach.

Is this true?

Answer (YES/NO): YES